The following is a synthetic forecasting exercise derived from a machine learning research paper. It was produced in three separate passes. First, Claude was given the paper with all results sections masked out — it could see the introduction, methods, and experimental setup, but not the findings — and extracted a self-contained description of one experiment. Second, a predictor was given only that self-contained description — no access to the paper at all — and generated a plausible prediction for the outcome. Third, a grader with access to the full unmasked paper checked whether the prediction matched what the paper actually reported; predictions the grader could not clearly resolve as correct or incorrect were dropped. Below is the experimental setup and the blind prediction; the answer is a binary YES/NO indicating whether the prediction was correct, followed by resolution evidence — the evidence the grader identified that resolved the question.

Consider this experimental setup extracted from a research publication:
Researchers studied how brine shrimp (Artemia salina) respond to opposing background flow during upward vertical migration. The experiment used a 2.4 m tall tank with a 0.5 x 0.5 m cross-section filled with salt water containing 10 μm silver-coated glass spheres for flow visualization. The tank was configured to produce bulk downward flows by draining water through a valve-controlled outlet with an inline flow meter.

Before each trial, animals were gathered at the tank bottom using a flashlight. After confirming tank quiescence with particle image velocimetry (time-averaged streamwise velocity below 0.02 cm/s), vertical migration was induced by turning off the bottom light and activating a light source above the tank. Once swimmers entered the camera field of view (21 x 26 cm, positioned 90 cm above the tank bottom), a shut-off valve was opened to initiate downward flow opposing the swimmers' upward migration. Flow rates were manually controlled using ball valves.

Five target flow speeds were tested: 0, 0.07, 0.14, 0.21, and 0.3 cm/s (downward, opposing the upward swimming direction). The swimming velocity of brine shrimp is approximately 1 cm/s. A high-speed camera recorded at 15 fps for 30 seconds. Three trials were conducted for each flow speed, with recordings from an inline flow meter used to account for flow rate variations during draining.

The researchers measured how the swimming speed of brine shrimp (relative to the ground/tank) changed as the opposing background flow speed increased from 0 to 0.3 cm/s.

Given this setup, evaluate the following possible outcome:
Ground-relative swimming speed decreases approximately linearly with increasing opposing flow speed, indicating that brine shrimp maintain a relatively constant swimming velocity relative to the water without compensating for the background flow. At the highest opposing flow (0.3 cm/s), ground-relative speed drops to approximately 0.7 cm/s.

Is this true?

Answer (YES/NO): NO